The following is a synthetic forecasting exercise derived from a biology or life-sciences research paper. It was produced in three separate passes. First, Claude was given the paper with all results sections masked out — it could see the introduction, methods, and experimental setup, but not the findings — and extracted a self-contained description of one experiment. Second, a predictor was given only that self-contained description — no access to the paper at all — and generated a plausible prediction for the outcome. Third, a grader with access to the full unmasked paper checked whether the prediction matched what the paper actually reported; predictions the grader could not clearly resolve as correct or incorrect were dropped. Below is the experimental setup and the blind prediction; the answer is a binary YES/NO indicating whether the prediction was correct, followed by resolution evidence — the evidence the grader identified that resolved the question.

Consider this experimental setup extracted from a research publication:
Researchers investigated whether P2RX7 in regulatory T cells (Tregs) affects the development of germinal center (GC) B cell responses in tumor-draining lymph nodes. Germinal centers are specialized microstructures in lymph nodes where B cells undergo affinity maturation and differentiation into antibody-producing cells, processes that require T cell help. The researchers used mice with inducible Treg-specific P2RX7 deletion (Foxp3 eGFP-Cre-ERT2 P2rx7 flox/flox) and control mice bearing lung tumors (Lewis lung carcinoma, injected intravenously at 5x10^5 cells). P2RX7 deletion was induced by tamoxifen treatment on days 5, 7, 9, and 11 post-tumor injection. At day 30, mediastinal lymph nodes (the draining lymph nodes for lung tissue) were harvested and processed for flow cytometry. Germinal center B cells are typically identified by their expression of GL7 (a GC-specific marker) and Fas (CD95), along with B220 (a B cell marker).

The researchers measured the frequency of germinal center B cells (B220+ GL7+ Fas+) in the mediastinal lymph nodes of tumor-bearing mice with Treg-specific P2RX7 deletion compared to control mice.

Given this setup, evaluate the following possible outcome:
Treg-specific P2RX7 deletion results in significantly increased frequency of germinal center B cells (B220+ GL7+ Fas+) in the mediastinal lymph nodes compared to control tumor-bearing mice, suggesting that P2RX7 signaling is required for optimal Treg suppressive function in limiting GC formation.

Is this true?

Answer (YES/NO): YES